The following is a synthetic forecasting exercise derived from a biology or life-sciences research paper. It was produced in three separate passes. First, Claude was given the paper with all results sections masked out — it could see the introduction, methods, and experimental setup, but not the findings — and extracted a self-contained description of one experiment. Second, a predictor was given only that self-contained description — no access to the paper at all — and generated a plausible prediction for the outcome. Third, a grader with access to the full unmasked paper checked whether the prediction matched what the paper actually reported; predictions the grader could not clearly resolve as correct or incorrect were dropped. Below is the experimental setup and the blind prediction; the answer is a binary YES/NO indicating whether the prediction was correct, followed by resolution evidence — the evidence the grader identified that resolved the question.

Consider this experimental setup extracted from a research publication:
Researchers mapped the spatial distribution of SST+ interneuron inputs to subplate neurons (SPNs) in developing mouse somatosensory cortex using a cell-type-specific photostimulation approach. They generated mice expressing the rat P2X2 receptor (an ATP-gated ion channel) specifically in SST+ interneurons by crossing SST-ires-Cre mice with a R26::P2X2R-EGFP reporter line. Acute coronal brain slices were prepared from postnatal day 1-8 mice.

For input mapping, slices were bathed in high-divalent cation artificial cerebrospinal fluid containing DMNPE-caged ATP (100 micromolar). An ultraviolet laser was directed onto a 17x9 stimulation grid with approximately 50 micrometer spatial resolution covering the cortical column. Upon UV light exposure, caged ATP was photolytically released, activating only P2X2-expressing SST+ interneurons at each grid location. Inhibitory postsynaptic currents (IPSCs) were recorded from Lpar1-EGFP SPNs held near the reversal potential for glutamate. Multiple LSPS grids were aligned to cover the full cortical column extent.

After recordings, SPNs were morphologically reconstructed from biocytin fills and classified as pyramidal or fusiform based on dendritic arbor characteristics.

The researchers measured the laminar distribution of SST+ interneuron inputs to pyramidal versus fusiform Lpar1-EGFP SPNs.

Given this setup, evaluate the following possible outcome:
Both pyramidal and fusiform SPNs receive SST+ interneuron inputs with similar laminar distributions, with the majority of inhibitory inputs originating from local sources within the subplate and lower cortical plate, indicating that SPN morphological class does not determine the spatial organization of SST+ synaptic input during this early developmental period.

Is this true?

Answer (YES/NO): NO